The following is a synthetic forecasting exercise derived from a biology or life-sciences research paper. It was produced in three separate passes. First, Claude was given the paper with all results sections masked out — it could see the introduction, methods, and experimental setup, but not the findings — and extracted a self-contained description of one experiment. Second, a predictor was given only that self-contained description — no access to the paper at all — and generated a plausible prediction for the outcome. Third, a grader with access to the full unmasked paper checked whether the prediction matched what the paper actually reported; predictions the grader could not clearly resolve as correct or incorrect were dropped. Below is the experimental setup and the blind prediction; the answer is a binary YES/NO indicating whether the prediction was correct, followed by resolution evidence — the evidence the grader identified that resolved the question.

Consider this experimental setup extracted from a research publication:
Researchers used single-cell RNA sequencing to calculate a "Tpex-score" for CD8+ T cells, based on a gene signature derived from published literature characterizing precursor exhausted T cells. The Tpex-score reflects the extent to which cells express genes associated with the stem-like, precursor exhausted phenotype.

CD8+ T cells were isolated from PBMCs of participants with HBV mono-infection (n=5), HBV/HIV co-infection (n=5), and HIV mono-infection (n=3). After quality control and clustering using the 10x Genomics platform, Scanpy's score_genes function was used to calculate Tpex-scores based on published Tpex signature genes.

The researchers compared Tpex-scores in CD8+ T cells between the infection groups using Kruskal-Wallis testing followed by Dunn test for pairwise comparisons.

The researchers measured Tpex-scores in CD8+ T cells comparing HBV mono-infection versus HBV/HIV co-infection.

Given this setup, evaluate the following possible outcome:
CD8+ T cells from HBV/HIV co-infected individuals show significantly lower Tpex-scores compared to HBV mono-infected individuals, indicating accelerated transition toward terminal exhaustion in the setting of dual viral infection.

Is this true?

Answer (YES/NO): NO